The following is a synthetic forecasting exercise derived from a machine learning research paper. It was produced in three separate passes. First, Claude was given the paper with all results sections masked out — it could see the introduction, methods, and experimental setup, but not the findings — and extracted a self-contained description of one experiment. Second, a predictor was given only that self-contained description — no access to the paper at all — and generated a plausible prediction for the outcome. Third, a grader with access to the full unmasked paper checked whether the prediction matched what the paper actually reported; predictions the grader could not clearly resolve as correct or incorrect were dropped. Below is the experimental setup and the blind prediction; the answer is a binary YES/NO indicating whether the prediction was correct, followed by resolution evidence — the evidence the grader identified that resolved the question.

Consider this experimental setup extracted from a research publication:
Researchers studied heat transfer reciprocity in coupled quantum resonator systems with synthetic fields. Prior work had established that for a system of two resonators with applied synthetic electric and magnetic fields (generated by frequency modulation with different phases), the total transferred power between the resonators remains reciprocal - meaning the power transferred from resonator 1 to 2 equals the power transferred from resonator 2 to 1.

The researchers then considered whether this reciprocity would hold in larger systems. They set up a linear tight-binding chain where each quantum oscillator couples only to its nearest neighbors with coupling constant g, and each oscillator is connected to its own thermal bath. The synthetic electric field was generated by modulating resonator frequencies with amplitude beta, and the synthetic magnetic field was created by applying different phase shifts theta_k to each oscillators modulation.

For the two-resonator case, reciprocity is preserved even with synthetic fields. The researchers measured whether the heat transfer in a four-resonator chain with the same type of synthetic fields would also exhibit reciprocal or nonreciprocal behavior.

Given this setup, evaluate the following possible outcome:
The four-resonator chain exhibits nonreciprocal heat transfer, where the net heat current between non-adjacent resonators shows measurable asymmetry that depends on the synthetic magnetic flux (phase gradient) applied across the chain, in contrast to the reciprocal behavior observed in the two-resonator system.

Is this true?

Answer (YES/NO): YES